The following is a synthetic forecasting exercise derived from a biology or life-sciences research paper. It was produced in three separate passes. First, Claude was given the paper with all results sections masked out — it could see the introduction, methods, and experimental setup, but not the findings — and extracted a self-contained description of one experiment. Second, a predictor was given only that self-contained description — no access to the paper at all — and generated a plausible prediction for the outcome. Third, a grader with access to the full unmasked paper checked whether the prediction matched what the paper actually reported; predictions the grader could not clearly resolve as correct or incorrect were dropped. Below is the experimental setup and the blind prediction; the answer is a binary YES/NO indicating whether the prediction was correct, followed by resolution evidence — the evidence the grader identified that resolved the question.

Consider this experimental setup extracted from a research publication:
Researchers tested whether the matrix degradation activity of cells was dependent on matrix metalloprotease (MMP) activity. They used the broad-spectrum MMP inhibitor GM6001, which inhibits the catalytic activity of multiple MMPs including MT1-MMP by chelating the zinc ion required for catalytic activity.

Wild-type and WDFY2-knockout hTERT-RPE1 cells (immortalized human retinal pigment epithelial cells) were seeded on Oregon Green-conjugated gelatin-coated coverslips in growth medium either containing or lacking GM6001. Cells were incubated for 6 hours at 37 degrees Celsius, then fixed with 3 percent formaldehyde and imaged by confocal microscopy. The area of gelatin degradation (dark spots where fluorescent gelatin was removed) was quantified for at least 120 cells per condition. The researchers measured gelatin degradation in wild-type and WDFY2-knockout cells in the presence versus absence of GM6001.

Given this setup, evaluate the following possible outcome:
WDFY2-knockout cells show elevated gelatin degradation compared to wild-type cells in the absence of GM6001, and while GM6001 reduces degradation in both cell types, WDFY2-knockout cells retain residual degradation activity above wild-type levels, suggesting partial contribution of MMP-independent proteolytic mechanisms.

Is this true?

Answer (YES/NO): NO